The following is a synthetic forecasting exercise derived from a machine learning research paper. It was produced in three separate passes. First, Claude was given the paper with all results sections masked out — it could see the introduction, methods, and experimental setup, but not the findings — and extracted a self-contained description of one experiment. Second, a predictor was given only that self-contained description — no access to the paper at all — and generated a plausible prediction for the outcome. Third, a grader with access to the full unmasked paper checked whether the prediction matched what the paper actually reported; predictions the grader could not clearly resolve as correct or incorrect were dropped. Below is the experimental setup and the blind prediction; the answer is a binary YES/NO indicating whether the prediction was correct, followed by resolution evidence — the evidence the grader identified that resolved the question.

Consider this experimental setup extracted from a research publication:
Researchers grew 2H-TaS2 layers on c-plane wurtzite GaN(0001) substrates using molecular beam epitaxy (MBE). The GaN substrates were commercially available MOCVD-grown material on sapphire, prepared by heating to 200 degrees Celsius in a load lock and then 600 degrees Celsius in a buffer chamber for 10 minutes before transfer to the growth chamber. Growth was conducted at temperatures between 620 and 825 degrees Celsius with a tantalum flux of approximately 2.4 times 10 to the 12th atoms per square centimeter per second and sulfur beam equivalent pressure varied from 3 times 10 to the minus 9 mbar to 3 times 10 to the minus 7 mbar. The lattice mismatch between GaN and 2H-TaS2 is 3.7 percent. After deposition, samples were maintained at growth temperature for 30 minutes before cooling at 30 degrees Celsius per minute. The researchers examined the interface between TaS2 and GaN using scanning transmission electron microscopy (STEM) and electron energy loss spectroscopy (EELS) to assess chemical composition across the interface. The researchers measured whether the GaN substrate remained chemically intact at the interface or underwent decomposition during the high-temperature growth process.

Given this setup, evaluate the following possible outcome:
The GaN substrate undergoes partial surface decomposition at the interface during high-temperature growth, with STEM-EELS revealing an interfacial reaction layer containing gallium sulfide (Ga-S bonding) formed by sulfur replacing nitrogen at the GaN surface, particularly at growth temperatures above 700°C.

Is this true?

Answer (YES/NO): NO